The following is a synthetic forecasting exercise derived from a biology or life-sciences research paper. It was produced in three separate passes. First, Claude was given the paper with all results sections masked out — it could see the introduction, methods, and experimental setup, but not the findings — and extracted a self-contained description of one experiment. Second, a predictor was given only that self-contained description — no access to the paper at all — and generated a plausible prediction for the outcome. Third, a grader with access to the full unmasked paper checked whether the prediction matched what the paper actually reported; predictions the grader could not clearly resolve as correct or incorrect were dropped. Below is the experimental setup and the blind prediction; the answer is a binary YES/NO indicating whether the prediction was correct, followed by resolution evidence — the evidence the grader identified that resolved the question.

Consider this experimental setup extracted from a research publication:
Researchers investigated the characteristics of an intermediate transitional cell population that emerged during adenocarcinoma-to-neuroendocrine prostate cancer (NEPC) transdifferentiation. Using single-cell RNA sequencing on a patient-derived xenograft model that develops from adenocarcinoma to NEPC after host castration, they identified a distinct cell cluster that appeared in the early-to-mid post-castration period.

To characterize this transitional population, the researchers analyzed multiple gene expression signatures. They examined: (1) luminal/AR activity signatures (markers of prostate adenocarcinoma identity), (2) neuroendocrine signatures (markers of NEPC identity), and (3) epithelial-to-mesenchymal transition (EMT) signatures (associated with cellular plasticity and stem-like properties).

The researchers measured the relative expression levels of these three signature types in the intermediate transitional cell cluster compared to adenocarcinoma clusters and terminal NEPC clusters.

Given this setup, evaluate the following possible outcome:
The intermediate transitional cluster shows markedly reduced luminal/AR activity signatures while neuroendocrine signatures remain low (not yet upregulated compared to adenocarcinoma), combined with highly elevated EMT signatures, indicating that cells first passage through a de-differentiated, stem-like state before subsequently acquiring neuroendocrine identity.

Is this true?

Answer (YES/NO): NO